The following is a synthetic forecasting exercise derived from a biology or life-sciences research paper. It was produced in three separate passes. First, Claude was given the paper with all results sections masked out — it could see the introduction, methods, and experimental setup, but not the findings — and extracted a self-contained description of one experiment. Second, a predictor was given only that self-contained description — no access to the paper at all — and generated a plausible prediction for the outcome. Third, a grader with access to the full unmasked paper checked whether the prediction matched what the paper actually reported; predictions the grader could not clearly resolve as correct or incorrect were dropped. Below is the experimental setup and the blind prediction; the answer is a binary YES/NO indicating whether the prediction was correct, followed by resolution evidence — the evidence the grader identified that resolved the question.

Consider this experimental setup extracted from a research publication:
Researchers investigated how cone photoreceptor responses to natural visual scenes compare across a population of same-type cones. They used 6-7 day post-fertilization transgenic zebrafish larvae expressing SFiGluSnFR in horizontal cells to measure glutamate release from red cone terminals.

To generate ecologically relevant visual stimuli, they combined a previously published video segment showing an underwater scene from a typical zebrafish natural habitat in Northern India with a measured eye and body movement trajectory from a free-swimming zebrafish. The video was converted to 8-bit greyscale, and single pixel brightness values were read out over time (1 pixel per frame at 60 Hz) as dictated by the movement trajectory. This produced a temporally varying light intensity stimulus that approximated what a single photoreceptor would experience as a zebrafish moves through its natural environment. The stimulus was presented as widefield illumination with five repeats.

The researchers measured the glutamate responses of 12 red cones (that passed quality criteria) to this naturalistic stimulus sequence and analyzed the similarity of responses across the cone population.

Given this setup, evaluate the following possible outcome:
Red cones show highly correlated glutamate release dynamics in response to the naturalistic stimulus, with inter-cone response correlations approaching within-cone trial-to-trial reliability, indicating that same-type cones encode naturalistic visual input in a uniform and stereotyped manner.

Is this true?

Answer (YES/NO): NO